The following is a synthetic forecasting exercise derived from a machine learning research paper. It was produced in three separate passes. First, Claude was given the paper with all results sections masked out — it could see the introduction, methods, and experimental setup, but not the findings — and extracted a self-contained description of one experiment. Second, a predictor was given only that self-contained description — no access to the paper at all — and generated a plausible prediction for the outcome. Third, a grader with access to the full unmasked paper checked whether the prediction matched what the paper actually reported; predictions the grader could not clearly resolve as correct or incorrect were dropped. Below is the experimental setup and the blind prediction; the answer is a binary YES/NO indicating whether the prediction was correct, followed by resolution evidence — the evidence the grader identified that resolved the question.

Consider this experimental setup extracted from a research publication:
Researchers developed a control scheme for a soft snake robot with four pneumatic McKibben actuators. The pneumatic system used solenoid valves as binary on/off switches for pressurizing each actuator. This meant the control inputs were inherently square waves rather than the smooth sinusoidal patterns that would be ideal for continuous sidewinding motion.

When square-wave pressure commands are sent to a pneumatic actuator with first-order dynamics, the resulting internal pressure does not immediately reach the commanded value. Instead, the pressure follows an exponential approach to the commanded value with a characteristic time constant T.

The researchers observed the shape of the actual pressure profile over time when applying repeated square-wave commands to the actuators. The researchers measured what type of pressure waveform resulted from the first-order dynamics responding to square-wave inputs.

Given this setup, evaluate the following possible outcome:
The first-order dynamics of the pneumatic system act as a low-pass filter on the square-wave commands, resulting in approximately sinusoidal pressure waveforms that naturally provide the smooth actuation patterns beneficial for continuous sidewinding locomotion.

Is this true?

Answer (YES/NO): NO